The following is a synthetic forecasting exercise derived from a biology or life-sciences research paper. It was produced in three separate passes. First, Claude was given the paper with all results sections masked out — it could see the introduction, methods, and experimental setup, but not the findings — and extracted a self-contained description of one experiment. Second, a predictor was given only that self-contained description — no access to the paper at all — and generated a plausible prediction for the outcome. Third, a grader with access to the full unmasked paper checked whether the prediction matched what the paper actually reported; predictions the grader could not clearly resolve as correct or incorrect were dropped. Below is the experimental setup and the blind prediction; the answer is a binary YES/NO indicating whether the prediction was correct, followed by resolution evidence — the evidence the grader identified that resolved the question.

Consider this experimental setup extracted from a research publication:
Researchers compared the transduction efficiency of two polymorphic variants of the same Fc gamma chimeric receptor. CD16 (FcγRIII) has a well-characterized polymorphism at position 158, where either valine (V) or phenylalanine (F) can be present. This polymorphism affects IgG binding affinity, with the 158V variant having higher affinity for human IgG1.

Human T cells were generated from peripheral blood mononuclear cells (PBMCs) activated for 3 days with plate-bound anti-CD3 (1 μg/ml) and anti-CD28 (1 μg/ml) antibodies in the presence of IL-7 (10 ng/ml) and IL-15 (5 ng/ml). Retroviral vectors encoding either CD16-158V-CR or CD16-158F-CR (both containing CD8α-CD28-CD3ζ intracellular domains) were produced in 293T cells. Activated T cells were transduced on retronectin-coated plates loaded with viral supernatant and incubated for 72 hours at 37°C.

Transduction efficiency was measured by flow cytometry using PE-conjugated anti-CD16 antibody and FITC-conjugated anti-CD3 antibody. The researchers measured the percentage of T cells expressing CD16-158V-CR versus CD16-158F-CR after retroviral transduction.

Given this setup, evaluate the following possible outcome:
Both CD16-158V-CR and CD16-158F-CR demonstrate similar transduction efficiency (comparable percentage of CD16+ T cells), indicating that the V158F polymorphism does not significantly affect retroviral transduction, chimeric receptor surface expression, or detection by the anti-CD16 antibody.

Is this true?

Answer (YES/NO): NO